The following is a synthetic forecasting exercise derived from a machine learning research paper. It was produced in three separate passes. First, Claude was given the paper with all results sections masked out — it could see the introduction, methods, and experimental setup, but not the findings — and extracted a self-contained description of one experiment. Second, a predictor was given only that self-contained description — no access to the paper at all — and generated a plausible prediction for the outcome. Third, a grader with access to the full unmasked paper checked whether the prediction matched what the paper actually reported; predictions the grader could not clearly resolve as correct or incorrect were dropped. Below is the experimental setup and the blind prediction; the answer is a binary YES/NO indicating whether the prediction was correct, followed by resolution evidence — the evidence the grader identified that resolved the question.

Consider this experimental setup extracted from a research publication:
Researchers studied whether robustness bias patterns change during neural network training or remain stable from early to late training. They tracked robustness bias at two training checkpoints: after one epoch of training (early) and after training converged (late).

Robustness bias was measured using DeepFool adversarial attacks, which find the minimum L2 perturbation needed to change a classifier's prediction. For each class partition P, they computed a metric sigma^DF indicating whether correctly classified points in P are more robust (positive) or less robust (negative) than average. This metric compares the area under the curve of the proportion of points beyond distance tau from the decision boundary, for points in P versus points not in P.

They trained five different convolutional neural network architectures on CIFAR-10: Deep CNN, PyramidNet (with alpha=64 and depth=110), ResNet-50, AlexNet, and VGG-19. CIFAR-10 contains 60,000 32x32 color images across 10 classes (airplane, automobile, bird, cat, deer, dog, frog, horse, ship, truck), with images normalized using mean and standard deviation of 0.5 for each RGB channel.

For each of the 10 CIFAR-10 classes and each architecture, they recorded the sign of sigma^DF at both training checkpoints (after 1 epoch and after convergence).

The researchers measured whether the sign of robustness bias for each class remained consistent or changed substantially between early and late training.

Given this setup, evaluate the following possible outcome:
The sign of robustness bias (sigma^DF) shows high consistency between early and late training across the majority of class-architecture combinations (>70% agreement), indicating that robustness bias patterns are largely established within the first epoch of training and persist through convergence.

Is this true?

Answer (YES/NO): YES